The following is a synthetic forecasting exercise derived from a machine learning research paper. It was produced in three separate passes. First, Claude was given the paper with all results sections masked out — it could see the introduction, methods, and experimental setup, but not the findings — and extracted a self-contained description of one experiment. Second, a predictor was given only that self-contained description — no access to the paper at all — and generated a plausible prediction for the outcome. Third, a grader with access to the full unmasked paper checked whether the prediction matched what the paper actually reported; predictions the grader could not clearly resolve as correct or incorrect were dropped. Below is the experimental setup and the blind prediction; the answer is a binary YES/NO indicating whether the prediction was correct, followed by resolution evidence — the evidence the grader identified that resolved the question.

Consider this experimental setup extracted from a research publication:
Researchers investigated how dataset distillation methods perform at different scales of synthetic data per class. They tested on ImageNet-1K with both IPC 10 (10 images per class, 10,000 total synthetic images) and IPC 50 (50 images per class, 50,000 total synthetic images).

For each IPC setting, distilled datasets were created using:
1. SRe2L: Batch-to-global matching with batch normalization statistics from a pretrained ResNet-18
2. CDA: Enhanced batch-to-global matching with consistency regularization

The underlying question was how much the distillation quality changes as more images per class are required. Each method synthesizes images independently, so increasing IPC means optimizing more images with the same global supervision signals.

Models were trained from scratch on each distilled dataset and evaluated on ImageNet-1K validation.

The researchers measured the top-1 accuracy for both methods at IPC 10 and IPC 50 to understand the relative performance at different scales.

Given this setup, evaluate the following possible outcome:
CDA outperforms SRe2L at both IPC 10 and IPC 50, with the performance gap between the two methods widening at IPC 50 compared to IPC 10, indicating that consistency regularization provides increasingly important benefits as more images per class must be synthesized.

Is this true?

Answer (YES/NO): YES